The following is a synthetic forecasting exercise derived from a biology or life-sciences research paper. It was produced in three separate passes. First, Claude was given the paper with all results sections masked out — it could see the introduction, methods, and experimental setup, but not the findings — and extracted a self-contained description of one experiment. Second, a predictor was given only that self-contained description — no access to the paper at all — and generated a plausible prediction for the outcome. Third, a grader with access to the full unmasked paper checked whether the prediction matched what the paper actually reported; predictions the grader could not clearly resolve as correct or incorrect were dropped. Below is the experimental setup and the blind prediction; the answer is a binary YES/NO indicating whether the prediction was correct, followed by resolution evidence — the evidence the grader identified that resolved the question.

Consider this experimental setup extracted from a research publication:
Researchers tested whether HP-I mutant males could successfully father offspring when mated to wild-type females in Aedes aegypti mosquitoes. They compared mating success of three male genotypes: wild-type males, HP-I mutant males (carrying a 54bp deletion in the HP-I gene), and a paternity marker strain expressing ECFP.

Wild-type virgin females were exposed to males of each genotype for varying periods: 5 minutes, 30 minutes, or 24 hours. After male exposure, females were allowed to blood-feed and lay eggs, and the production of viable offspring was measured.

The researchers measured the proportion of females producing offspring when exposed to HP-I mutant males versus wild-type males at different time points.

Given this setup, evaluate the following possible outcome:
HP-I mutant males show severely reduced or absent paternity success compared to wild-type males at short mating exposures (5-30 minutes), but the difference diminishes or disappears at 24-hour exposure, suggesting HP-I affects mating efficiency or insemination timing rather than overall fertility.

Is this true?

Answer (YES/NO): NO